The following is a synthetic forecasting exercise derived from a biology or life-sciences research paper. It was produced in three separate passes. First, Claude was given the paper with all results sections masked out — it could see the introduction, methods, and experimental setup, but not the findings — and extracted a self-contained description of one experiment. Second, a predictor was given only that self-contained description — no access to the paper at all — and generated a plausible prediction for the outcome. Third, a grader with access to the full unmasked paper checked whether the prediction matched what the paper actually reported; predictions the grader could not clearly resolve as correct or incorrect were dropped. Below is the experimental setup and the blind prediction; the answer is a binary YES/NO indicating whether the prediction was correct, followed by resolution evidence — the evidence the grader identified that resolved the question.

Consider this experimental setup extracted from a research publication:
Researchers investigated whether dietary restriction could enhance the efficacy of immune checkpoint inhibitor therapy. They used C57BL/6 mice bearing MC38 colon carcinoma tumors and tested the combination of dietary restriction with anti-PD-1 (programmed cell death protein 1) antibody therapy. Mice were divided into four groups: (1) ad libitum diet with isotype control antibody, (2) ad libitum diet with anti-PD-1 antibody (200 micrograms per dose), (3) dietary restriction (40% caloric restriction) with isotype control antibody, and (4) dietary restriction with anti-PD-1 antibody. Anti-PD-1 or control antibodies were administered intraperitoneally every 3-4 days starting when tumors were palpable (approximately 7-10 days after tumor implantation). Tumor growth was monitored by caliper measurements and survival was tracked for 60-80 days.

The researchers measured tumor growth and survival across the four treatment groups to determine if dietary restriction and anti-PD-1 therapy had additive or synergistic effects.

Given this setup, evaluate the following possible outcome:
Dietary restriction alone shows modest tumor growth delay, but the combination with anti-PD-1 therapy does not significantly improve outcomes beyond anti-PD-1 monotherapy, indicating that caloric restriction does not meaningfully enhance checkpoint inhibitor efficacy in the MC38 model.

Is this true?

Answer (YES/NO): NO